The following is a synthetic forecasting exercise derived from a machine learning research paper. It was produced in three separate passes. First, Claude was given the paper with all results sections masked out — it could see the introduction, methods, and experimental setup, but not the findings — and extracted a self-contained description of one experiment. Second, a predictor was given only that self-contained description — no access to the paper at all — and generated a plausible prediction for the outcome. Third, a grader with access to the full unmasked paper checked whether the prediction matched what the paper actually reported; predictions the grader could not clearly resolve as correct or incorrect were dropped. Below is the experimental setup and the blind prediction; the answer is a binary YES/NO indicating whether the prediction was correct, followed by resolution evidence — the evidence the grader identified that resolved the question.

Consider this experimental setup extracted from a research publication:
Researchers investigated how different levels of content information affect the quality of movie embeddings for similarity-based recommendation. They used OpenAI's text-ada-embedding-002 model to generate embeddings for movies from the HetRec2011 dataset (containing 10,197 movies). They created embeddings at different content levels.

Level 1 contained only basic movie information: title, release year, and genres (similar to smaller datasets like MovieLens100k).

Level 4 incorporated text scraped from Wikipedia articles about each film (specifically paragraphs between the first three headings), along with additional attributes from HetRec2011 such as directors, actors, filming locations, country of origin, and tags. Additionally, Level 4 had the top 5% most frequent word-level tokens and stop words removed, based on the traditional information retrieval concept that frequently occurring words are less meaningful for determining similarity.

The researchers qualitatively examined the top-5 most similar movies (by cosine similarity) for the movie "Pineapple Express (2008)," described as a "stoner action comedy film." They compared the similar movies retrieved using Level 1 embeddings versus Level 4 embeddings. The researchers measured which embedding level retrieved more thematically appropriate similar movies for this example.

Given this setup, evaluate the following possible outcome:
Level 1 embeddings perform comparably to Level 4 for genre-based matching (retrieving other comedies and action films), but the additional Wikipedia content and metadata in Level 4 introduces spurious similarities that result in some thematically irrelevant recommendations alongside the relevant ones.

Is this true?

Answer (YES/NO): NO